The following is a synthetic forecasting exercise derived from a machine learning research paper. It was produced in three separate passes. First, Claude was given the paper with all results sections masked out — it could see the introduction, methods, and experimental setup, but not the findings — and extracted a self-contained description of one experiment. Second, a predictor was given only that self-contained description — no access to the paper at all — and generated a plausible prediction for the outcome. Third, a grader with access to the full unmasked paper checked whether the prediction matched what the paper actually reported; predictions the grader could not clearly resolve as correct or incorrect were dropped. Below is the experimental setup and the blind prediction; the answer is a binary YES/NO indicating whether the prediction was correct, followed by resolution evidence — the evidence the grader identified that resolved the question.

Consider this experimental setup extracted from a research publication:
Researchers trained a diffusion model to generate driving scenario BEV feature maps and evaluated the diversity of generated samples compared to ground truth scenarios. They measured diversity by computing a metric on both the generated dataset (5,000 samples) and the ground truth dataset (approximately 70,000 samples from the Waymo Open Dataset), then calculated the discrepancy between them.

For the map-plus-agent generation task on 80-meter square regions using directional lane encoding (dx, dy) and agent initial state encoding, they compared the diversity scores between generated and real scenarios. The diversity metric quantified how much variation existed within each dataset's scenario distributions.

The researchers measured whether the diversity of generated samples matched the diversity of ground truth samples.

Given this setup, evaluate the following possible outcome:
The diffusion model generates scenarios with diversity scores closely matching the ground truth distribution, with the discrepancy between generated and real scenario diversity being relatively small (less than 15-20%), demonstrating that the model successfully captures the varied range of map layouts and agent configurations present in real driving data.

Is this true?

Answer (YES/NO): YES